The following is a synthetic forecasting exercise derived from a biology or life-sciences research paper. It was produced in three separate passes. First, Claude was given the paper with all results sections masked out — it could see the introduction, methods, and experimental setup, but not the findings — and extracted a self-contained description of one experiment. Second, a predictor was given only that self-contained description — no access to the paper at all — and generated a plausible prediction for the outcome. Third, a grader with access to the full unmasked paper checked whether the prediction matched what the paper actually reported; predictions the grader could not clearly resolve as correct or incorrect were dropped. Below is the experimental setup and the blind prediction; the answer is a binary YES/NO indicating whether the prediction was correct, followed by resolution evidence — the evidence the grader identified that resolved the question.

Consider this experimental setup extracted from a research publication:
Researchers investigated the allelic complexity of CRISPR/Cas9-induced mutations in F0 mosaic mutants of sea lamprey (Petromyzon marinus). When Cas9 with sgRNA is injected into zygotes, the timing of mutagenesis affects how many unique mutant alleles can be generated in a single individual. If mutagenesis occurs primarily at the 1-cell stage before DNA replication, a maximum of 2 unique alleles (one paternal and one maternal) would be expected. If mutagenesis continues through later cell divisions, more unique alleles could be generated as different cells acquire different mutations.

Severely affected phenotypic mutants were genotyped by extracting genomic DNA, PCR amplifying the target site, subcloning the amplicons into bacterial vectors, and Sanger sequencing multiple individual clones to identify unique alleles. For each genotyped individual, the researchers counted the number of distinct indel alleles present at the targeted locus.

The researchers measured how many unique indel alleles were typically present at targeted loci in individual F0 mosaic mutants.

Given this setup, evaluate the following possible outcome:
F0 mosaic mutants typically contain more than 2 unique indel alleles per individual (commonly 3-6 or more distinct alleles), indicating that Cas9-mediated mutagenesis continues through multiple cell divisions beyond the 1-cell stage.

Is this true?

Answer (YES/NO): YES